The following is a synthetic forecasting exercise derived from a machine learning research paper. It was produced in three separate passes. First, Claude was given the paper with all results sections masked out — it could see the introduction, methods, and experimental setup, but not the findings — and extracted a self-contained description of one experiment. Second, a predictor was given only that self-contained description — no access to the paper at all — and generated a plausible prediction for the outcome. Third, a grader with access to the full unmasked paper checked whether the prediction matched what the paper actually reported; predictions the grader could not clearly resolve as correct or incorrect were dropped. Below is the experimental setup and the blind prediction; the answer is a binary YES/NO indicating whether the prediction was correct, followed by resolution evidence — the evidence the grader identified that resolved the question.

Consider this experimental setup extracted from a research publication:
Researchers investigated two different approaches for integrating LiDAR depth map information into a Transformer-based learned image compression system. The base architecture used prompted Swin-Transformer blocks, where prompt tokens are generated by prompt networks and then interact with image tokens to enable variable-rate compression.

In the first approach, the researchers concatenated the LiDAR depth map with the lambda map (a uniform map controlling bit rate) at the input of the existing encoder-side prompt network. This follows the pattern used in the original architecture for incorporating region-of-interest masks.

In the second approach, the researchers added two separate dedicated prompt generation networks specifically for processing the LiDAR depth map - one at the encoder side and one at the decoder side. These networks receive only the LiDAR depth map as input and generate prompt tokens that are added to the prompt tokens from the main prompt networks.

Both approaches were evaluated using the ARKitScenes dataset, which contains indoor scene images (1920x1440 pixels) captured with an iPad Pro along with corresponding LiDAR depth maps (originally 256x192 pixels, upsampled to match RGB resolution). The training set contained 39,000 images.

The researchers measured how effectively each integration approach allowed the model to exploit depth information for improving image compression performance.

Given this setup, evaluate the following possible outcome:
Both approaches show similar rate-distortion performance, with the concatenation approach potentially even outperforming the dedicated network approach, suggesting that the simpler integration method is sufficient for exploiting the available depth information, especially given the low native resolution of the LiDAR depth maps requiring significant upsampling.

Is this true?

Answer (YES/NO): NO